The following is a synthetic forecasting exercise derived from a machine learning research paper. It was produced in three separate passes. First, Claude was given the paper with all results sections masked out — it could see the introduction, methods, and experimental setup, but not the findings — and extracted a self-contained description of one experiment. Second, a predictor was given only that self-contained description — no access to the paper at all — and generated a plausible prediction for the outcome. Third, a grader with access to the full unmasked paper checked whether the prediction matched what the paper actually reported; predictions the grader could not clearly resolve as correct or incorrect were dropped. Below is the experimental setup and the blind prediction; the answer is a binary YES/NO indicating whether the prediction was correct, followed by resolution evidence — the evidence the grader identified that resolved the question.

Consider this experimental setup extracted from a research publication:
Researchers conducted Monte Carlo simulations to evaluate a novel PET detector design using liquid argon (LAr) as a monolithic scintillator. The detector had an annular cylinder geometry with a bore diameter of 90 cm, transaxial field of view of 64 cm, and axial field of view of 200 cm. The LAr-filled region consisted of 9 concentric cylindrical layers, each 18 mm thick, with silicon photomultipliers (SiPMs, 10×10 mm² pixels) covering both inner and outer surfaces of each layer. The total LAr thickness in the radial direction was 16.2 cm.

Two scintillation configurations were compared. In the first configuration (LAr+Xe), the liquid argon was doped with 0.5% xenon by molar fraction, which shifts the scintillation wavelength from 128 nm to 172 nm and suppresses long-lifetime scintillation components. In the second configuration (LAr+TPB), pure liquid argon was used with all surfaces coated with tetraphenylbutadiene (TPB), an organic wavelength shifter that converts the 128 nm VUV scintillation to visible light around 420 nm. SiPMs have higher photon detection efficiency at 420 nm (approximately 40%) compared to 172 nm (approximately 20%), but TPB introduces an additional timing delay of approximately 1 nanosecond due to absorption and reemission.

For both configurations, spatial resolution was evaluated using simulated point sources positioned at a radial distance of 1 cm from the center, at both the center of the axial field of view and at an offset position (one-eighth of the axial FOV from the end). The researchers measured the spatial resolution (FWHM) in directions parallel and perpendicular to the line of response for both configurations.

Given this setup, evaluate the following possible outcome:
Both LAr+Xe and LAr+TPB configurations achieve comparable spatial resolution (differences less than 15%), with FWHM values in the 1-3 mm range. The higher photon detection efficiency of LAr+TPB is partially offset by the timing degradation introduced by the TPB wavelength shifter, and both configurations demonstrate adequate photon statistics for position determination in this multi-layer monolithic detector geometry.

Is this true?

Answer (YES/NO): NO